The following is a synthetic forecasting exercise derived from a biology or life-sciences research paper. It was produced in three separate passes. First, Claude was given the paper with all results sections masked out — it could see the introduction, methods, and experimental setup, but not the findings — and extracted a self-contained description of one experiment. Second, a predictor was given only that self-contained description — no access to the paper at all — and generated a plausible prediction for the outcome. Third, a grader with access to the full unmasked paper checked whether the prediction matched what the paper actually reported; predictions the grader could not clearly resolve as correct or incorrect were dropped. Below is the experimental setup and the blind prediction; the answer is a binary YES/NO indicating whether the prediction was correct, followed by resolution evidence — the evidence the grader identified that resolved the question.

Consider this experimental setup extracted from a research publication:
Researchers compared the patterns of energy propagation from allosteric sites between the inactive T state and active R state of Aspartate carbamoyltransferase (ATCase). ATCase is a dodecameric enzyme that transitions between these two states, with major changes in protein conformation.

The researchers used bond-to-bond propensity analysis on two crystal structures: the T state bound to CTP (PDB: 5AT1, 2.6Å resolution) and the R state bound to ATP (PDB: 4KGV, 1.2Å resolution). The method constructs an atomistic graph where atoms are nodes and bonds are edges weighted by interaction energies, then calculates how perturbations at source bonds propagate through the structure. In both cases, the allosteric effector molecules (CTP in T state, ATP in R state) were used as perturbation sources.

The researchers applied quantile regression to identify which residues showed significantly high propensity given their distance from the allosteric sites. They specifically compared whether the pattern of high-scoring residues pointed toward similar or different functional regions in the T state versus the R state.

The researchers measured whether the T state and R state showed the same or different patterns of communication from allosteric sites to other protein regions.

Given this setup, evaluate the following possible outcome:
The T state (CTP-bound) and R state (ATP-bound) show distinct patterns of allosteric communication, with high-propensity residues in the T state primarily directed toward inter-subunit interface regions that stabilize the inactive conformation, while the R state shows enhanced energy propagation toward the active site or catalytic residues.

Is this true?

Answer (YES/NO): YES